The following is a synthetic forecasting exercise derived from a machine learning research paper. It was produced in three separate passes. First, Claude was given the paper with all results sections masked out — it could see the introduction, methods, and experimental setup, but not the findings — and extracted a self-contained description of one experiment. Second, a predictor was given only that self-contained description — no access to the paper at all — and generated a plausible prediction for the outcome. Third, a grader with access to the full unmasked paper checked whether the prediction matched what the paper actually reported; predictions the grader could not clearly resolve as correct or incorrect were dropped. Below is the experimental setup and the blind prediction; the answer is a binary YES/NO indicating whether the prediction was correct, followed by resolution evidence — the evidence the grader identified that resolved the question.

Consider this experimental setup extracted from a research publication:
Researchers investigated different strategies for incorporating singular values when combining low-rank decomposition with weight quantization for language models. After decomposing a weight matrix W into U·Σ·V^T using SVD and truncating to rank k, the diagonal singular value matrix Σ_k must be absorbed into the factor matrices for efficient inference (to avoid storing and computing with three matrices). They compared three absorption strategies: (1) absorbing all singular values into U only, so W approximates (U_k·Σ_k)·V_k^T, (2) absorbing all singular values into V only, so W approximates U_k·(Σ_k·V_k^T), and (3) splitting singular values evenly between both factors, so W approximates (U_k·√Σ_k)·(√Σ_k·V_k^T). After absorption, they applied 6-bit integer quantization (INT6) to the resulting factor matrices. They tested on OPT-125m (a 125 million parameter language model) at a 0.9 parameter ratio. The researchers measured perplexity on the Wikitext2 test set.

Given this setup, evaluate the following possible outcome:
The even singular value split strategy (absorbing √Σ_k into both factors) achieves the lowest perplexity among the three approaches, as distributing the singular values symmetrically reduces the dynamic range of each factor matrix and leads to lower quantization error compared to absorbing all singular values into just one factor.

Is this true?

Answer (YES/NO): YES